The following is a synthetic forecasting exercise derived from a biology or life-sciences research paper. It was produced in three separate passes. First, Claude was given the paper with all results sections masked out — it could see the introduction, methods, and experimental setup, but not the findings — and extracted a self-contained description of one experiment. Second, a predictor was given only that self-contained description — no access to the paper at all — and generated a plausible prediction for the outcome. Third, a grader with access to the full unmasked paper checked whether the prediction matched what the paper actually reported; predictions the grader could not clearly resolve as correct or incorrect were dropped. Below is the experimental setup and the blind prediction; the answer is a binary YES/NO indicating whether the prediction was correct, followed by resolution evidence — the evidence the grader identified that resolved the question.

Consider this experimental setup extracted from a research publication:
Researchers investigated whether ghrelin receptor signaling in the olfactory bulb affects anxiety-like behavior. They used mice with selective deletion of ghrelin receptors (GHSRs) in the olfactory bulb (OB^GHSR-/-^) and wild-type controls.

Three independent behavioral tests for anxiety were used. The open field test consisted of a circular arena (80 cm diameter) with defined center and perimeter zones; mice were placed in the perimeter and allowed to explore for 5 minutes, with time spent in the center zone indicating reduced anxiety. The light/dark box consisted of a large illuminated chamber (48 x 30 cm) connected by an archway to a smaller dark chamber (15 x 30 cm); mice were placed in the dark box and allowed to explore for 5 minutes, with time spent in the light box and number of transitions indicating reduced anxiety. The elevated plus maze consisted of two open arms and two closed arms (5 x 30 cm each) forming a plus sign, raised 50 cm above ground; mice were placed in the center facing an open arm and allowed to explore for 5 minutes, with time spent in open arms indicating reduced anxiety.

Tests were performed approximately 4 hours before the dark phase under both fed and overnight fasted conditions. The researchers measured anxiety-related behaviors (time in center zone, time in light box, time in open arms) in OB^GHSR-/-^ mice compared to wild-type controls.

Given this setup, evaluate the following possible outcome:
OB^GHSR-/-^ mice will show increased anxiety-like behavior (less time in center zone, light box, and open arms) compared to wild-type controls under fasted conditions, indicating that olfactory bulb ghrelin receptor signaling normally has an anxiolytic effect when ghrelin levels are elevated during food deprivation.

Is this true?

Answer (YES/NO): YES